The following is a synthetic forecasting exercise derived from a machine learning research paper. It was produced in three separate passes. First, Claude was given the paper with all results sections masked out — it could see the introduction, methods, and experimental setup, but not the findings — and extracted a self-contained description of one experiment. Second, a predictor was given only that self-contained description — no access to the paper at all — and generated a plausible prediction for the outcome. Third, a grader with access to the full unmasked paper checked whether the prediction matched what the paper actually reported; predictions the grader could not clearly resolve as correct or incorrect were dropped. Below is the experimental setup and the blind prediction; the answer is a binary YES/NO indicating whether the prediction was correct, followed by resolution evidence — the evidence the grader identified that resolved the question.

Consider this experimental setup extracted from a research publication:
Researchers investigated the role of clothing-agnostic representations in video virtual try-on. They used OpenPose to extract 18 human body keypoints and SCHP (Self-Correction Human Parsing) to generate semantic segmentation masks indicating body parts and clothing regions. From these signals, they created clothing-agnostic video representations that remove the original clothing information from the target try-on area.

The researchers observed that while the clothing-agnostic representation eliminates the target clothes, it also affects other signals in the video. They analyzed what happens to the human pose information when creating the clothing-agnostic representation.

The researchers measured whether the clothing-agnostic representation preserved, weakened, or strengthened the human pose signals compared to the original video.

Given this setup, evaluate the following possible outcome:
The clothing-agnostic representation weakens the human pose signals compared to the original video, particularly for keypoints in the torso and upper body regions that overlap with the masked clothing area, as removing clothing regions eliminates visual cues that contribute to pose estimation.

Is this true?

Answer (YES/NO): NO